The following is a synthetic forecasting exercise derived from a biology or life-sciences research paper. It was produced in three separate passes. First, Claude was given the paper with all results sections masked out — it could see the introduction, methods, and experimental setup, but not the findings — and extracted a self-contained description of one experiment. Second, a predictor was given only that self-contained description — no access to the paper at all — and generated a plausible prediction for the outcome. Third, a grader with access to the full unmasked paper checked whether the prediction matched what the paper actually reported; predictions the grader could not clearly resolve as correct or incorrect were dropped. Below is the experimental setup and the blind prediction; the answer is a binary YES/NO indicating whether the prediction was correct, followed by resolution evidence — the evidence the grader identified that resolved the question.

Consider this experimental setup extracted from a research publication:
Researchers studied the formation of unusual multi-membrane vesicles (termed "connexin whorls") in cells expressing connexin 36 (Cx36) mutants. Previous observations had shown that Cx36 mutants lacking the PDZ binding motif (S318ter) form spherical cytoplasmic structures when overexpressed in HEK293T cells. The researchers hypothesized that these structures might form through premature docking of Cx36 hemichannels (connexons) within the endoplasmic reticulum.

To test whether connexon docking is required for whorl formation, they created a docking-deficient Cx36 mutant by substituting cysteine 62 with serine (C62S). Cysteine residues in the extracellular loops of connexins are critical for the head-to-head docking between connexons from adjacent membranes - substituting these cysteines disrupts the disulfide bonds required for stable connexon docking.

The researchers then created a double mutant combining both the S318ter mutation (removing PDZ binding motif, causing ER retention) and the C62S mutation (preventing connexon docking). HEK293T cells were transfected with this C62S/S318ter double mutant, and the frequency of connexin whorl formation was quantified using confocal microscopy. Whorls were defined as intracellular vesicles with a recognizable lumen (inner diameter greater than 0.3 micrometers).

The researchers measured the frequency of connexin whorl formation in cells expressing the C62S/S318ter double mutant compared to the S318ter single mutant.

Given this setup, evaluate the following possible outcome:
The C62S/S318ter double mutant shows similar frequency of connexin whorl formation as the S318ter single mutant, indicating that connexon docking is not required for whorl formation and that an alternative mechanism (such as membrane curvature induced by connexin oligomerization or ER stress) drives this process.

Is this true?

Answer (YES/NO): NO